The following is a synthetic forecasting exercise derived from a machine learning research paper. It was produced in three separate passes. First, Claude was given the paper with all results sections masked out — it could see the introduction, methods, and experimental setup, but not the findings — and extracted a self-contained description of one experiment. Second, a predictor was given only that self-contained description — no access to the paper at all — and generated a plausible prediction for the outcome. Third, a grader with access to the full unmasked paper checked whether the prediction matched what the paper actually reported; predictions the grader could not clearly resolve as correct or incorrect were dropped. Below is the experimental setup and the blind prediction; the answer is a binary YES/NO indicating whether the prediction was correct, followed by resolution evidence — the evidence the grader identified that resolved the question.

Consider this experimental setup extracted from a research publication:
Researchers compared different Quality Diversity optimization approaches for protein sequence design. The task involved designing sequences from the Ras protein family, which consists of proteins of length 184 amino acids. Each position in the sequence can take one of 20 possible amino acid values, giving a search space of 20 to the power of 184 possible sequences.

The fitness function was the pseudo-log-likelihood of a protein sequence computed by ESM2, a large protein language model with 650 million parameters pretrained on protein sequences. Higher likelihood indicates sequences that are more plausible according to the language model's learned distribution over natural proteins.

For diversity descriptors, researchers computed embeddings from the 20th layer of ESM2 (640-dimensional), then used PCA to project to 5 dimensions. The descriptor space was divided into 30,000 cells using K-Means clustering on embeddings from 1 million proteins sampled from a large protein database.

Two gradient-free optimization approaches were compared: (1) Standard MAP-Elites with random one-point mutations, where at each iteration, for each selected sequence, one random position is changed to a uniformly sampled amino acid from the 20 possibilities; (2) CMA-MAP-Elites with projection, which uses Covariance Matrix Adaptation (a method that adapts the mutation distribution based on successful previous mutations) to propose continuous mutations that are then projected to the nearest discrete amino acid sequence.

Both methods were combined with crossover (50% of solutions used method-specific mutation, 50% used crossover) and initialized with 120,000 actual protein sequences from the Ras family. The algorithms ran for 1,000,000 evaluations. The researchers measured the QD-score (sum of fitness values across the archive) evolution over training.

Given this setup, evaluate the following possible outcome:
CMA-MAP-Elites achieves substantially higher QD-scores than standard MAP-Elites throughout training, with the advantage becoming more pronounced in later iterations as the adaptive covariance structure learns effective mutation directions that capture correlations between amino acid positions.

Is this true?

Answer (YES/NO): NO